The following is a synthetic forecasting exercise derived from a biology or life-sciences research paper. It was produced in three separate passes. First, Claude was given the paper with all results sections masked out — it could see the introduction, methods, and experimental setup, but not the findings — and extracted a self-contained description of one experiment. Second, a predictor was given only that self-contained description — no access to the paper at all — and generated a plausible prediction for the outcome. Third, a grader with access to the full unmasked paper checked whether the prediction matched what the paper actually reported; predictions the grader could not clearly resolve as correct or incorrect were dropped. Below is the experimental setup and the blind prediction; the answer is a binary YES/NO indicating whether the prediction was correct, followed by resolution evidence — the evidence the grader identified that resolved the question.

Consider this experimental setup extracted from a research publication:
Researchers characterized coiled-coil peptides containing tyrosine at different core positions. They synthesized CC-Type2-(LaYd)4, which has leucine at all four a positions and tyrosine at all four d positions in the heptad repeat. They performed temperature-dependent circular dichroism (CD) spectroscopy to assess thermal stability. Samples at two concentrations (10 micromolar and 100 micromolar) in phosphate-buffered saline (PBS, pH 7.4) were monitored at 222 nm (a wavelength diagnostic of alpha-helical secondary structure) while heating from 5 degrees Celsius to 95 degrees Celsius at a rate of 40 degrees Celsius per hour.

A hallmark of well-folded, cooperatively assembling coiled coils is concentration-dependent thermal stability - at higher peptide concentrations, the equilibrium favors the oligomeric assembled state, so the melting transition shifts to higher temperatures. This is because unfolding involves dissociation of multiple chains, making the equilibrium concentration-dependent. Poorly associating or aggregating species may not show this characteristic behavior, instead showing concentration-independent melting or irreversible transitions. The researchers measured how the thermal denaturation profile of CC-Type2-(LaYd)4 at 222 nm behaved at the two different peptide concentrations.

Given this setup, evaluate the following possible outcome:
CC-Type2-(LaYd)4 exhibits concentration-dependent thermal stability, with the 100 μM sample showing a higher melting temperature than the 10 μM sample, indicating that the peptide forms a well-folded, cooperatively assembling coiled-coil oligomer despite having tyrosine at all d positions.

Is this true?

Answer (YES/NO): NO